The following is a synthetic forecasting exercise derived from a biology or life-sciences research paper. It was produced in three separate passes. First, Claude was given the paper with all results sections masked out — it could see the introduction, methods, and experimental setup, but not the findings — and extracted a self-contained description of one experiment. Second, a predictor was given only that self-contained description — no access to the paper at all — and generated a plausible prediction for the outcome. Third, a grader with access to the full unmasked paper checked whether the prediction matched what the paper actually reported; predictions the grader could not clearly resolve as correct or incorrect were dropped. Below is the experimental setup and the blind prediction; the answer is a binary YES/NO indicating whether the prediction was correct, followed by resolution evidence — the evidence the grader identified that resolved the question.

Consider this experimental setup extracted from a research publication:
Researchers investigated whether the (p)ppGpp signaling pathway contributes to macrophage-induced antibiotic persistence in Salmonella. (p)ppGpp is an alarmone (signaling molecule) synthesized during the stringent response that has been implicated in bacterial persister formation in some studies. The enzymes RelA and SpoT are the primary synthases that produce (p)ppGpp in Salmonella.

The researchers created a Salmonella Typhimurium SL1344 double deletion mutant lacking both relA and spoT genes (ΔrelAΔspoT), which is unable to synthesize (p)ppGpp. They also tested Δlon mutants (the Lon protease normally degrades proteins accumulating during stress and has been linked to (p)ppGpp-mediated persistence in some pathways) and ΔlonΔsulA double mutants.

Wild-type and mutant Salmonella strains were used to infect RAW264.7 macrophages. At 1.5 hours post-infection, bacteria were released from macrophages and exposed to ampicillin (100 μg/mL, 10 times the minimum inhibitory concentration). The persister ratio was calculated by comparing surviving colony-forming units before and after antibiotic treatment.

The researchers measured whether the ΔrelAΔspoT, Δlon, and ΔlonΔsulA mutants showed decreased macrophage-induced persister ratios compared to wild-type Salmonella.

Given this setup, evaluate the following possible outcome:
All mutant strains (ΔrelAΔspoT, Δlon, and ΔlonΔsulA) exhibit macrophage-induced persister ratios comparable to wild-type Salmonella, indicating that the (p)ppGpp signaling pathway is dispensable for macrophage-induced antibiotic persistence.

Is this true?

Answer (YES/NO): YES